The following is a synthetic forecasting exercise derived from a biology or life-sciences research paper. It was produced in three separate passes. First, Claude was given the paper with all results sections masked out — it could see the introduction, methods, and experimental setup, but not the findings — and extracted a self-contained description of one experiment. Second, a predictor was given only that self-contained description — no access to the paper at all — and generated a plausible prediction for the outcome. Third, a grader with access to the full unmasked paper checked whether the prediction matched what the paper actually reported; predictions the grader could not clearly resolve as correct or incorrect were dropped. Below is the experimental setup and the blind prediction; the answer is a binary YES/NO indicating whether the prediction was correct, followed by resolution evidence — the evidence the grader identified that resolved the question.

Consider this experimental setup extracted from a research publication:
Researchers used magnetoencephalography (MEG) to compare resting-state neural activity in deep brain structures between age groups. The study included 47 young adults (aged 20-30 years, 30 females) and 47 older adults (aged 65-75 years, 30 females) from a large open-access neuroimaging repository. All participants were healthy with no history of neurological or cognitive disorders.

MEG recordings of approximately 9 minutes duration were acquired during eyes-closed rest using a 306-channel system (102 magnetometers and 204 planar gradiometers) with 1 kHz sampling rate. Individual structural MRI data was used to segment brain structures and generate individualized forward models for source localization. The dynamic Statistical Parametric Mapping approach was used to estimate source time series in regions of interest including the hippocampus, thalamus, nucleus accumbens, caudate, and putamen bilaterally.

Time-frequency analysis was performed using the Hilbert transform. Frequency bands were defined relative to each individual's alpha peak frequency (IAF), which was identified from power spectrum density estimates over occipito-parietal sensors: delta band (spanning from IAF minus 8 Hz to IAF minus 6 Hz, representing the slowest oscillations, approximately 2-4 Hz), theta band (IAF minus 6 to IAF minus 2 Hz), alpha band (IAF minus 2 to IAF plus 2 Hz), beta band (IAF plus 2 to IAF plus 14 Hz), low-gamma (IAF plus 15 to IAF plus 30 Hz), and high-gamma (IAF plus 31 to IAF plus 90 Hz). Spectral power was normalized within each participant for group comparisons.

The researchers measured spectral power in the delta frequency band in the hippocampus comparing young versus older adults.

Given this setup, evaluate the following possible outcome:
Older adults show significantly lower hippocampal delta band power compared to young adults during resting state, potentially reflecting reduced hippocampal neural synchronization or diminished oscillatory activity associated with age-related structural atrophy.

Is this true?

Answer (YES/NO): NO